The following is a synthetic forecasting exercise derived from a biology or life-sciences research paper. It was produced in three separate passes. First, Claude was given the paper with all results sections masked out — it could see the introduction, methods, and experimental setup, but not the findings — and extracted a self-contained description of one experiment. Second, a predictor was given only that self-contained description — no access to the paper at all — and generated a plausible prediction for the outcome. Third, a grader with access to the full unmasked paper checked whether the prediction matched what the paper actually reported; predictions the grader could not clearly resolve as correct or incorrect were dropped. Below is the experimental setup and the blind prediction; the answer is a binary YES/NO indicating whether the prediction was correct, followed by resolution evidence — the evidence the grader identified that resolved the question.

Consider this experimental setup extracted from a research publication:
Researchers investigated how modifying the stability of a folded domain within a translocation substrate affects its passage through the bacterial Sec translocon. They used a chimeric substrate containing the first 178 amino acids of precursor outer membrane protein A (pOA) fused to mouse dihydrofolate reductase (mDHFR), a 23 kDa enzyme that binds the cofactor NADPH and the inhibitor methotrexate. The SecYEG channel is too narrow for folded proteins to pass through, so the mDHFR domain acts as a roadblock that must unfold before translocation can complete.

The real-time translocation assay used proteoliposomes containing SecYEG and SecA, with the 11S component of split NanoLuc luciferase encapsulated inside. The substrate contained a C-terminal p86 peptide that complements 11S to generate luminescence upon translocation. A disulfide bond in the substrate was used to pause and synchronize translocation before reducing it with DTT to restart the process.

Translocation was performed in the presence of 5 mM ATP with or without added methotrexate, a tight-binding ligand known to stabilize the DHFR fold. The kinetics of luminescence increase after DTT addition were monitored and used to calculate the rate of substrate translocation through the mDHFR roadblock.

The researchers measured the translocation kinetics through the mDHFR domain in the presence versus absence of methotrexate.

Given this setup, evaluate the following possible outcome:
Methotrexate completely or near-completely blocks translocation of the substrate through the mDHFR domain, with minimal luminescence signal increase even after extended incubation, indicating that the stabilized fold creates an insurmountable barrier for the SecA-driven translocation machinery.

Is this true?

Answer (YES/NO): NO